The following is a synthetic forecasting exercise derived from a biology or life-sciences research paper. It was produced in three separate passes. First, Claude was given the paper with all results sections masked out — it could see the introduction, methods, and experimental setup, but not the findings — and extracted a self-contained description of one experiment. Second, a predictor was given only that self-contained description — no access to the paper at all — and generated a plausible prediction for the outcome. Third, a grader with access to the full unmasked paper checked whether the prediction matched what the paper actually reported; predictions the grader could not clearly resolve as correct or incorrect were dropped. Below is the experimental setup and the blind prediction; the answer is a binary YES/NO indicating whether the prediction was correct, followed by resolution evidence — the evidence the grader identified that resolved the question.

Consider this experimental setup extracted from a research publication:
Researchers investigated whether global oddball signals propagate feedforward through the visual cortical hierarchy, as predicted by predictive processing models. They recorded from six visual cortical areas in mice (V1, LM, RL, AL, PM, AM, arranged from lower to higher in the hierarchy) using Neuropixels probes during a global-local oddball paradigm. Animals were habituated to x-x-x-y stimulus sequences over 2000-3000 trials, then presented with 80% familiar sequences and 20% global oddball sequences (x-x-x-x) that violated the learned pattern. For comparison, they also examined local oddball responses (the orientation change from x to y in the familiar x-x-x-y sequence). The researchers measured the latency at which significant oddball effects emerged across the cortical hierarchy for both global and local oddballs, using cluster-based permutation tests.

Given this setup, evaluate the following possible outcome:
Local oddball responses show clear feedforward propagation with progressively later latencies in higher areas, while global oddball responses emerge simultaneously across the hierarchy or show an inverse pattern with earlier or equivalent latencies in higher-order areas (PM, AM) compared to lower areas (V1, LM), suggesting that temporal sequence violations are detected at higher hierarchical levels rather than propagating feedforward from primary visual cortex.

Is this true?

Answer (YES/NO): YES